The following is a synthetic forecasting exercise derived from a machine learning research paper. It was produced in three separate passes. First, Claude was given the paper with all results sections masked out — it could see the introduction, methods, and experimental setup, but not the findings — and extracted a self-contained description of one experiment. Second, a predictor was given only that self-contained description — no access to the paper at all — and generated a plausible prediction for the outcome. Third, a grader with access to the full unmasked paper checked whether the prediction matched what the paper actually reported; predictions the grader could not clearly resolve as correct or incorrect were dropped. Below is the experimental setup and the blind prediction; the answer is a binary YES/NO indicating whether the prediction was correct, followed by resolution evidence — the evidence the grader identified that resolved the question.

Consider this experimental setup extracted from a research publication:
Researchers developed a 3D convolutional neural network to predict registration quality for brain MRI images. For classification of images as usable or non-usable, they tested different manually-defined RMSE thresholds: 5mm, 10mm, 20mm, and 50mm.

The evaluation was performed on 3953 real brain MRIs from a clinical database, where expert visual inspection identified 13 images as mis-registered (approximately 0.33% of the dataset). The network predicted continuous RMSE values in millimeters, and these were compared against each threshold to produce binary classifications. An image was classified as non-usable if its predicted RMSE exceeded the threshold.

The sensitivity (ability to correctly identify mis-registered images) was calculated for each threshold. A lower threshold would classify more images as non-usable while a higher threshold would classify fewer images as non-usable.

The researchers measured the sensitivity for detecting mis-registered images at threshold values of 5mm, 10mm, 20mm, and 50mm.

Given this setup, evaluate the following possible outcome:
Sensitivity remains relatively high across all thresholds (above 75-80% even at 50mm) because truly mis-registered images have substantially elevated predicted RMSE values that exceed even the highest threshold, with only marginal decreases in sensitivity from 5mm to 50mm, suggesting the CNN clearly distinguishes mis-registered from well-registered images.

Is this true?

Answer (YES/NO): NO